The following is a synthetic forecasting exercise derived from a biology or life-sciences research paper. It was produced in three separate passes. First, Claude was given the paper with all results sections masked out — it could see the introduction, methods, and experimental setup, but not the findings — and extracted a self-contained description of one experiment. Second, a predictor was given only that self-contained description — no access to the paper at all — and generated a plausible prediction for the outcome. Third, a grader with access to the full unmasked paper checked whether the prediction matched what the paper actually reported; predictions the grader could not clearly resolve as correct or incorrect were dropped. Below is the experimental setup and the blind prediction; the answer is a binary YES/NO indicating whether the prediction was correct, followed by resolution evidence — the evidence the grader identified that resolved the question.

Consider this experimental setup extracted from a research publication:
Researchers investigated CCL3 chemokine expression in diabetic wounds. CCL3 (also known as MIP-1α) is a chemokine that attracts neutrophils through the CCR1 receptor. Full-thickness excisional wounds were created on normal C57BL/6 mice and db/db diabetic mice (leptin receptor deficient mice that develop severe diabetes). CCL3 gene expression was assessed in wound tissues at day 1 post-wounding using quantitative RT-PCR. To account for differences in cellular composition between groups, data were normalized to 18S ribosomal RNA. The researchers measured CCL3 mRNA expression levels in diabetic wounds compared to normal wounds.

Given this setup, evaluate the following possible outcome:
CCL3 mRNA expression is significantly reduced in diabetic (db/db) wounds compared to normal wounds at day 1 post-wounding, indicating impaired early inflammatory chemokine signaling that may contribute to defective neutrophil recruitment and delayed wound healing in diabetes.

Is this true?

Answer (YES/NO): YES